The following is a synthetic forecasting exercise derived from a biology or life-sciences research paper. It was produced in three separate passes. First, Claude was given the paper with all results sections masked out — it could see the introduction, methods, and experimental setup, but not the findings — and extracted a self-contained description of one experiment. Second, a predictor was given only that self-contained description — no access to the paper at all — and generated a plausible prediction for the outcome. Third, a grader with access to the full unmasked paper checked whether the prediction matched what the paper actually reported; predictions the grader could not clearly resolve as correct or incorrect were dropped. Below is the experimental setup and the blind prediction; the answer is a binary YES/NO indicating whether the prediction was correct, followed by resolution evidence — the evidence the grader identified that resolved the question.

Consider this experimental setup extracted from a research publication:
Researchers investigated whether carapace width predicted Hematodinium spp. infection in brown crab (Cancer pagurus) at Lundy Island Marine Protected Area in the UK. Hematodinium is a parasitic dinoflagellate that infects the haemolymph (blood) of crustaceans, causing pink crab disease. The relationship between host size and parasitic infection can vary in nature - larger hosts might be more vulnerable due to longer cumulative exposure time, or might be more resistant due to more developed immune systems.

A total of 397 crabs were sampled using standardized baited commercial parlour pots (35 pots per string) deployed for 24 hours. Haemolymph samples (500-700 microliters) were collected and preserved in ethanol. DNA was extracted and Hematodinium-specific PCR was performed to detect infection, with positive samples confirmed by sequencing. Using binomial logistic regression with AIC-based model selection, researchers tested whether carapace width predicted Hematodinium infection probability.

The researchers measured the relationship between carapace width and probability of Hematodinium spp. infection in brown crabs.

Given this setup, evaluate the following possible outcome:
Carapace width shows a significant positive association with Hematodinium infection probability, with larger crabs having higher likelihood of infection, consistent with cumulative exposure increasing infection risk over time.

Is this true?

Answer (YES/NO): NO